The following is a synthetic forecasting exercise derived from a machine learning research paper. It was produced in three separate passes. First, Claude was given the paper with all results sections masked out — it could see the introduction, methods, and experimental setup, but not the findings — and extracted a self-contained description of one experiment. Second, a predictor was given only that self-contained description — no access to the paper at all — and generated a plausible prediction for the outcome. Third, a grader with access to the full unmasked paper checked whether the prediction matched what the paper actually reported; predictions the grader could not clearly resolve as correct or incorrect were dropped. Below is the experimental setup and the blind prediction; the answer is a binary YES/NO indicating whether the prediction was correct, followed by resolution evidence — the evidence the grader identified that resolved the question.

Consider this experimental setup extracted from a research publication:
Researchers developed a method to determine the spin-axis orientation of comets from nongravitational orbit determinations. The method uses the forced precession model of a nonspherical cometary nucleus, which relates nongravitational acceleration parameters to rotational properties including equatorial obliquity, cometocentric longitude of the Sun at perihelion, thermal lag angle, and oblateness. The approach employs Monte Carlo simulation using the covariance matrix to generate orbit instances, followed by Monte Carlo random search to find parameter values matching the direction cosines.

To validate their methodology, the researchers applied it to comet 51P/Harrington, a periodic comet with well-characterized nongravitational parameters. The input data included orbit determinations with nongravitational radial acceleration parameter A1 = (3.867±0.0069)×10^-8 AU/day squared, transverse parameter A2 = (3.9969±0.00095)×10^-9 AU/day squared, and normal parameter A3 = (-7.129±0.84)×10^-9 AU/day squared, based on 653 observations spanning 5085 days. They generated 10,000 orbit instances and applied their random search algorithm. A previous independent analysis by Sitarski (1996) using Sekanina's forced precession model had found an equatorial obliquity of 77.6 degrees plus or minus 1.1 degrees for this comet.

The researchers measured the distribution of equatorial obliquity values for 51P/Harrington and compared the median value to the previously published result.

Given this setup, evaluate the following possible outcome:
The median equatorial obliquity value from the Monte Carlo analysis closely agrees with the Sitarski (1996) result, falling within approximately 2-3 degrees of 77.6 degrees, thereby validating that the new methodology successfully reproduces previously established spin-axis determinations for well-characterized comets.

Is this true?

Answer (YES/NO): NO